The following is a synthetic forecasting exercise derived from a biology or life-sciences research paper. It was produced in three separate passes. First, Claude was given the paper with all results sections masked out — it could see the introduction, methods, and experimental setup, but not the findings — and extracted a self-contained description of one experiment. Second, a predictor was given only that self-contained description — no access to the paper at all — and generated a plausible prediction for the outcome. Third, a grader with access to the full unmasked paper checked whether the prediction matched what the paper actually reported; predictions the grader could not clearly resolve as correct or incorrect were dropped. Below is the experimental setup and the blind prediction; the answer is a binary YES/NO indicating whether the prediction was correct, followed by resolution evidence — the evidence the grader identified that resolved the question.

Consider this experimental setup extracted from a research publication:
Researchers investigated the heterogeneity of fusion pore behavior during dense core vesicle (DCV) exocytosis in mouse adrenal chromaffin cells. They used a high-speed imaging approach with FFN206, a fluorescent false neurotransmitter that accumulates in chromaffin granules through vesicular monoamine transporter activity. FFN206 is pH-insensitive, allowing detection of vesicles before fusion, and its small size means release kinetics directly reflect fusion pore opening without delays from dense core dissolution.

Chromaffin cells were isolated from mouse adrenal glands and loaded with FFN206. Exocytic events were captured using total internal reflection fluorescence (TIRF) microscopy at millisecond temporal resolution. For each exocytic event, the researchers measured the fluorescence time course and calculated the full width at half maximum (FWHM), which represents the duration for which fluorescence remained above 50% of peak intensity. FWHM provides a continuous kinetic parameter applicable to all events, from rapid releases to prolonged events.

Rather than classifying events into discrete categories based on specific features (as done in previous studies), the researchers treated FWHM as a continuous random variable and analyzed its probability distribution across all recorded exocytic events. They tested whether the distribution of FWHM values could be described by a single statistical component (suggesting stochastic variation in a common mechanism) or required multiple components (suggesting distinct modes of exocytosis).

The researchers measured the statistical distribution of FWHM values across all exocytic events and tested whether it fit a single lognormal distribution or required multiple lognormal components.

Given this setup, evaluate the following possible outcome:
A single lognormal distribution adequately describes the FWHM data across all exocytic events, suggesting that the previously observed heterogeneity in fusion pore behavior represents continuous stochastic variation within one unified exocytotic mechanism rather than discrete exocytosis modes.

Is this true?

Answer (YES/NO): NO